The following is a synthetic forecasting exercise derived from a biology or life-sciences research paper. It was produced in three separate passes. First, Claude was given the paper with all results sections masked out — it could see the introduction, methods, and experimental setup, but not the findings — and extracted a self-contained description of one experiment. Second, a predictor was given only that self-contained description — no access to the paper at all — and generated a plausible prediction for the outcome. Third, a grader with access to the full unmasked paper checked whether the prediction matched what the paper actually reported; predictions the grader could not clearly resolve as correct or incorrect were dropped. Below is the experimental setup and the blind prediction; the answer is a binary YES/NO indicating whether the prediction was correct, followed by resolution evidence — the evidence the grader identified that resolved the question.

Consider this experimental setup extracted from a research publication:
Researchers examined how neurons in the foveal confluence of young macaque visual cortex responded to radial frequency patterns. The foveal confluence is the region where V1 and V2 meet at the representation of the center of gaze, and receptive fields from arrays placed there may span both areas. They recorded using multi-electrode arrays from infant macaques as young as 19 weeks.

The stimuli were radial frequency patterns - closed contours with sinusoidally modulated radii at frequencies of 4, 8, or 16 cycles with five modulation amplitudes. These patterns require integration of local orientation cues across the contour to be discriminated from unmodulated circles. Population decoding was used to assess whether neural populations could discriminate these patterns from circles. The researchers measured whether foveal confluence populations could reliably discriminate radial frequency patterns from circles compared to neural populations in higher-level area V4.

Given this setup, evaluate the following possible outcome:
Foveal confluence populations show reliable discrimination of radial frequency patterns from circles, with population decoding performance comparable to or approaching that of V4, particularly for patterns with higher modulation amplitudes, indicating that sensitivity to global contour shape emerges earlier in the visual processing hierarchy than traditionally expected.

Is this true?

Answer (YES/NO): NO